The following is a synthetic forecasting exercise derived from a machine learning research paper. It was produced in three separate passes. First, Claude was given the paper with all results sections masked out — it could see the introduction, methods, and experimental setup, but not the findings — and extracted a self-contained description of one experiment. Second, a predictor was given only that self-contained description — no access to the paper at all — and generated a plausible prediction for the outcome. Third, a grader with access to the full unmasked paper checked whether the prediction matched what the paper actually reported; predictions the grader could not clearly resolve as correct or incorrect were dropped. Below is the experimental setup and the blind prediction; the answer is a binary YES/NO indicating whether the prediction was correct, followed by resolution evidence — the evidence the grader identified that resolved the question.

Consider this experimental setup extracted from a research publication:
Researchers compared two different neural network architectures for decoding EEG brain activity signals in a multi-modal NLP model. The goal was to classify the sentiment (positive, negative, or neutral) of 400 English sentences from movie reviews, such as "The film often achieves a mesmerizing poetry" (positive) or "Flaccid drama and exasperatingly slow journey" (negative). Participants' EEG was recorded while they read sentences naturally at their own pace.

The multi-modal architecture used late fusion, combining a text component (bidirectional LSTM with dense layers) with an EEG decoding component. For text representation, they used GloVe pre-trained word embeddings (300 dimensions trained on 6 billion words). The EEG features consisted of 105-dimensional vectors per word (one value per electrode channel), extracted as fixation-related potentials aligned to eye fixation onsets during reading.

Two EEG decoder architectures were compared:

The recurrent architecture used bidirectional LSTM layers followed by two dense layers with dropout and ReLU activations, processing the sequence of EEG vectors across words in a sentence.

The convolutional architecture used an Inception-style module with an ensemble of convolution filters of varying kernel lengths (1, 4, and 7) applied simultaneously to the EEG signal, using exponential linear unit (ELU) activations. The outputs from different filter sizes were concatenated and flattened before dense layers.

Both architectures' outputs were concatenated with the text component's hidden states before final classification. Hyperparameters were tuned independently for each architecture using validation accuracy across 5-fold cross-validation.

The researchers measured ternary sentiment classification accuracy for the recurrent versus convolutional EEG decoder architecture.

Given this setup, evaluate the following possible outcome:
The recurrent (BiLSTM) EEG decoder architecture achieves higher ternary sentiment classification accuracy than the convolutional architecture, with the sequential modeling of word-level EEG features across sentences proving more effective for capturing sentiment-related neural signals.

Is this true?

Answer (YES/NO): NO